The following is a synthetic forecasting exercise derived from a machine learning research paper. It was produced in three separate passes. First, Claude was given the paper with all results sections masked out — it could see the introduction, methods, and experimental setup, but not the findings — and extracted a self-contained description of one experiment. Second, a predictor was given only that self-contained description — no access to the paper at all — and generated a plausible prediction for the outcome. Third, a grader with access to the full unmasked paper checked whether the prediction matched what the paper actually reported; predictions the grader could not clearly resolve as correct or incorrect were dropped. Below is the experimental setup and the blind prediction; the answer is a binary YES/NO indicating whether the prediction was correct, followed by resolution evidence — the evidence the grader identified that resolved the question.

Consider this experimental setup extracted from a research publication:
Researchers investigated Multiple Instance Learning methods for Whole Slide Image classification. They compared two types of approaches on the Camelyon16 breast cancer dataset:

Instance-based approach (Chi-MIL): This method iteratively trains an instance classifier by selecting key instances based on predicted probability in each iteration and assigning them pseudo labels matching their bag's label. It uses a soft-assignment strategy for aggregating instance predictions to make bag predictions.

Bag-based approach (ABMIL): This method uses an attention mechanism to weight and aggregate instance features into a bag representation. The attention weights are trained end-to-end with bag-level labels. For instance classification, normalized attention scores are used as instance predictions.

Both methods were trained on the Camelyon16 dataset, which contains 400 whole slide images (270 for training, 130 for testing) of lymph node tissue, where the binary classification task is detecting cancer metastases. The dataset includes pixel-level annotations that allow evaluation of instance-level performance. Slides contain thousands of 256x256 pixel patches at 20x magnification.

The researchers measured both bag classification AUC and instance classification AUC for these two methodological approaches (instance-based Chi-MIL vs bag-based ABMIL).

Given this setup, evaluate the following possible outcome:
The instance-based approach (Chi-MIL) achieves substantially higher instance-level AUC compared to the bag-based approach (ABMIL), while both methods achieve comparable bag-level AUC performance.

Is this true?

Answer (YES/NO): NO